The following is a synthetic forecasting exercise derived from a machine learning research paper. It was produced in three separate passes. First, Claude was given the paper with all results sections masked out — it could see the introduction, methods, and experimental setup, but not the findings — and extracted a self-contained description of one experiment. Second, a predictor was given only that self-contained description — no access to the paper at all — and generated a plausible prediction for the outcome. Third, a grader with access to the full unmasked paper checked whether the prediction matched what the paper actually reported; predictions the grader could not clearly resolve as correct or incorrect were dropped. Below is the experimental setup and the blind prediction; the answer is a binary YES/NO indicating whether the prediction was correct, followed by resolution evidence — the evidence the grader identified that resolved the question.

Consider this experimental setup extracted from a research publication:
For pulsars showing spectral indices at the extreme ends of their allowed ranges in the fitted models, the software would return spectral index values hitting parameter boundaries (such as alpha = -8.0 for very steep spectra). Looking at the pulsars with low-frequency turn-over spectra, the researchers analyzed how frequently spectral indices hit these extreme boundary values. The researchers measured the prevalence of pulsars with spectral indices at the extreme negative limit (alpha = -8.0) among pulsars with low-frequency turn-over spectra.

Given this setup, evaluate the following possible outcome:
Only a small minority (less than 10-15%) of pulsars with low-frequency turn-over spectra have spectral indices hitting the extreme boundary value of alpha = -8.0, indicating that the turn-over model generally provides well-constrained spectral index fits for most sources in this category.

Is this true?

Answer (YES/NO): YES